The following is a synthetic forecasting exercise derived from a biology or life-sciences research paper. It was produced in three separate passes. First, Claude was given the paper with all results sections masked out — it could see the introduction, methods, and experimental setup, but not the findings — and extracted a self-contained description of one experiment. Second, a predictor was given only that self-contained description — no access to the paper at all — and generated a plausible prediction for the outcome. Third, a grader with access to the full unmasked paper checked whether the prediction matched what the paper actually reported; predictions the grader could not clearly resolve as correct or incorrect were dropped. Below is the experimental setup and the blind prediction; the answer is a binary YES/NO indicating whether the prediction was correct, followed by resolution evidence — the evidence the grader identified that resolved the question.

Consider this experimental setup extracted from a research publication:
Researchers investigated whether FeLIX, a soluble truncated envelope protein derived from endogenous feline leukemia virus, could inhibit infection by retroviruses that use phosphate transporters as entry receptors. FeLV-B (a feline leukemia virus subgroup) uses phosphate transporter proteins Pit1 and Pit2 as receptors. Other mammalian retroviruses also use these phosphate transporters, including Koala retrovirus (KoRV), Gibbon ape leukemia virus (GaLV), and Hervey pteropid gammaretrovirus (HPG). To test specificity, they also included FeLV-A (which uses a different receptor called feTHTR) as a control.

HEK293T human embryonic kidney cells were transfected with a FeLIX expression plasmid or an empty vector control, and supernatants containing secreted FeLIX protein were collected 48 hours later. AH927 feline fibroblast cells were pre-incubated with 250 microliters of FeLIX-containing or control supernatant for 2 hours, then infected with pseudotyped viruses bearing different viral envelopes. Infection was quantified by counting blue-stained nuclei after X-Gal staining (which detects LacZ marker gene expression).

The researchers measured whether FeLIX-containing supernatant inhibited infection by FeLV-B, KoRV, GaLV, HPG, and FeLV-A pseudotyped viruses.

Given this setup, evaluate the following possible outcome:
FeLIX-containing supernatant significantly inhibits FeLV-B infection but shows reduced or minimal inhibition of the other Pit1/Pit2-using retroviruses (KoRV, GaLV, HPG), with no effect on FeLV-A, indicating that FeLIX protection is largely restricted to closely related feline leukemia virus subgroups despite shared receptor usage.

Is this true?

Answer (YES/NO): NO